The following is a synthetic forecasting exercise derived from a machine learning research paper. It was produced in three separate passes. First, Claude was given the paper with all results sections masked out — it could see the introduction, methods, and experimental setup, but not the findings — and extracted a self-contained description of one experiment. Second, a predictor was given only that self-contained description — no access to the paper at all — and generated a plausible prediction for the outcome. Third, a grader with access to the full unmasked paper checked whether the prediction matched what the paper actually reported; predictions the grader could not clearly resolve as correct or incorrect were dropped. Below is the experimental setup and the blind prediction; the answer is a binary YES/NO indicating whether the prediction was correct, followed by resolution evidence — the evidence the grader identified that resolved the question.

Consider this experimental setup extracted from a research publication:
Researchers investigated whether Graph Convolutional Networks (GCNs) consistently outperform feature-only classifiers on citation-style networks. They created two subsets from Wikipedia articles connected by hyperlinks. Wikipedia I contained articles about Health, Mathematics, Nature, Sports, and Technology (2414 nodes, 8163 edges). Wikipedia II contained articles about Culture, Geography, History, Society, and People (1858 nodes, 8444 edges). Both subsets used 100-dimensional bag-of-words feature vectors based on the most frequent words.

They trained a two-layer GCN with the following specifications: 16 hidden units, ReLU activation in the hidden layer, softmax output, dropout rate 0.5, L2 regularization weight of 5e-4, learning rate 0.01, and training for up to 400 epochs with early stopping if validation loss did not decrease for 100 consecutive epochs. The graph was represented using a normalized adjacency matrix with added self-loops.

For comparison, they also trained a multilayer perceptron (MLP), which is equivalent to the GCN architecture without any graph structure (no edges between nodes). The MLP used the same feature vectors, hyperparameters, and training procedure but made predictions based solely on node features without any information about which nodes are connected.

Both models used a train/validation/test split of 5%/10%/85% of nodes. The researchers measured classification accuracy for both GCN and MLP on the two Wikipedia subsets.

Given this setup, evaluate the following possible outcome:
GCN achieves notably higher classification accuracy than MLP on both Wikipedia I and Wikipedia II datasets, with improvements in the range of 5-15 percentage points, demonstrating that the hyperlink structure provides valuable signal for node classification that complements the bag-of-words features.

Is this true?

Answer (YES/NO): NO